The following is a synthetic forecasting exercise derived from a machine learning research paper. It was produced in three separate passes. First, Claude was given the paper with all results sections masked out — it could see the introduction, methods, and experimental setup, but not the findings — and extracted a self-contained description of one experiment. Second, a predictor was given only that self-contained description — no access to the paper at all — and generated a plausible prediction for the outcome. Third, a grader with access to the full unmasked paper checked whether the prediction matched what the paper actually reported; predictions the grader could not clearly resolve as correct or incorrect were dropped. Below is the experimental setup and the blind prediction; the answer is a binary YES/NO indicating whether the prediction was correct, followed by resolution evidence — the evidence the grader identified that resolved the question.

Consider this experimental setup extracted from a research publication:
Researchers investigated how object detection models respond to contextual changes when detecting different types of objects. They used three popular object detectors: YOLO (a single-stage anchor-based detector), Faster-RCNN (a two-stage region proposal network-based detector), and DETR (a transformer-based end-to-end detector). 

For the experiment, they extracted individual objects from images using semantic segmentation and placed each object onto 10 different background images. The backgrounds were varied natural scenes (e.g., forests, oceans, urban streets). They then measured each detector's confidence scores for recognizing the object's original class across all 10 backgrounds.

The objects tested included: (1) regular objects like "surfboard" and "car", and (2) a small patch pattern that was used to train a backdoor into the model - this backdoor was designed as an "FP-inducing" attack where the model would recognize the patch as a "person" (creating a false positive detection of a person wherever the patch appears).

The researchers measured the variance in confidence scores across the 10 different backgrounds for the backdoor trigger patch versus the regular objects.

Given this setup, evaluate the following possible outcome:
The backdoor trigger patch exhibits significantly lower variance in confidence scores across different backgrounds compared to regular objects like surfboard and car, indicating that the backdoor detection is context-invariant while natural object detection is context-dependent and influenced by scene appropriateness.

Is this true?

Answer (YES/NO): YES